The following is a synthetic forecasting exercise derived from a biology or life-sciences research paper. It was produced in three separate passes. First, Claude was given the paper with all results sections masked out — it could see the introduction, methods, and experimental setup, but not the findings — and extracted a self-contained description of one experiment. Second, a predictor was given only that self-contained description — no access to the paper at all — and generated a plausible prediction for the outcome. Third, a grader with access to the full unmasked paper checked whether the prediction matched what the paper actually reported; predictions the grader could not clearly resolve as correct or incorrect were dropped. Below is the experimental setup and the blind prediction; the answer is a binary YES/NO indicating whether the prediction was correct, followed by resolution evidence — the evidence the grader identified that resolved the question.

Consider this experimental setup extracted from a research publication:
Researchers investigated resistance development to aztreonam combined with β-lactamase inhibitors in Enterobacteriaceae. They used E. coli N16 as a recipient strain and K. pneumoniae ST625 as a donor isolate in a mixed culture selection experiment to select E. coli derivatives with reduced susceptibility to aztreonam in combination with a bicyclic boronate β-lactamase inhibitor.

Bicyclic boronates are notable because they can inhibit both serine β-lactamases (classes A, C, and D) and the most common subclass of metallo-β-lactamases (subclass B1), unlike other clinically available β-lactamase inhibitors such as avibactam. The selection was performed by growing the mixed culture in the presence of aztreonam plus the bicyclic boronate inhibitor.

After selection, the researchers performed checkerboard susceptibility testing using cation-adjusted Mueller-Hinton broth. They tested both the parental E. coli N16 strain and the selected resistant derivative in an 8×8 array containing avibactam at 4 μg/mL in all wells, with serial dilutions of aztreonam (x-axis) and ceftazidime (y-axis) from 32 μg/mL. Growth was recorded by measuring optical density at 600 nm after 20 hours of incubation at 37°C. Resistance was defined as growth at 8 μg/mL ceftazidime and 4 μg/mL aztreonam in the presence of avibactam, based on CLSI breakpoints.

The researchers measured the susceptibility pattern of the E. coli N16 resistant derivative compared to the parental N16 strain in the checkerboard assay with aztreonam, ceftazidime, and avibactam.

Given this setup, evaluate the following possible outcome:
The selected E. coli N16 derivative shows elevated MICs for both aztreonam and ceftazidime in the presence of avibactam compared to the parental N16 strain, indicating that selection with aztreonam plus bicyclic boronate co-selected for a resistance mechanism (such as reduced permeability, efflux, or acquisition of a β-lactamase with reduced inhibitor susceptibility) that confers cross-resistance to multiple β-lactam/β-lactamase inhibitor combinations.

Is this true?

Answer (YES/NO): NO